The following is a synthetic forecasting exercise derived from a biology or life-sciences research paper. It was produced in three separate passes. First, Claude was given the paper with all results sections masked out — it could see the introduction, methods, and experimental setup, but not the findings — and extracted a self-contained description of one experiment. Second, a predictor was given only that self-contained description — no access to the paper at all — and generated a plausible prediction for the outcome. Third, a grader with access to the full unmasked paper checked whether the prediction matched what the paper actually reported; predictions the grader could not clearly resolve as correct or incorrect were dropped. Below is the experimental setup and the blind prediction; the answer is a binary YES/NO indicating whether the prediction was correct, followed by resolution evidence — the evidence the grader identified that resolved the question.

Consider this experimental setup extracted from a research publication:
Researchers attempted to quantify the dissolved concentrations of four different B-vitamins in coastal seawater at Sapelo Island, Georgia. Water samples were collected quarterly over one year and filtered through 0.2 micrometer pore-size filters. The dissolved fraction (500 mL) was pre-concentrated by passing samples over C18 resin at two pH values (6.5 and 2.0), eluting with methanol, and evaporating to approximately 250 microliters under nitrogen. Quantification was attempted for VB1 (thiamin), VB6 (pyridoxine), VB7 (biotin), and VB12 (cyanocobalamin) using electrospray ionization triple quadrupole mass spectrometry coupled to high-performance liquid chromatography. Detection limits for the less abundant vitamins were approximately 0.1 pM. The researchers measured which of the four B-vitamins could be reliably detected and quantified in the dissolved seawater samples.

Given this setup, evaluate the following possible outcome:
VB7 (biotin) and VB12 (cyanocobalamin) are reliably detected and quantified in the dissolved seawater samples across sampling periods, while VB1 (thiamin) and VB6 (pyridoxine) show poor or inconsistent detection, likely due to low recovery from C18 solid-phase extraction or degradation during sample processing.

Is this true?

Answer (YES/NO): NO